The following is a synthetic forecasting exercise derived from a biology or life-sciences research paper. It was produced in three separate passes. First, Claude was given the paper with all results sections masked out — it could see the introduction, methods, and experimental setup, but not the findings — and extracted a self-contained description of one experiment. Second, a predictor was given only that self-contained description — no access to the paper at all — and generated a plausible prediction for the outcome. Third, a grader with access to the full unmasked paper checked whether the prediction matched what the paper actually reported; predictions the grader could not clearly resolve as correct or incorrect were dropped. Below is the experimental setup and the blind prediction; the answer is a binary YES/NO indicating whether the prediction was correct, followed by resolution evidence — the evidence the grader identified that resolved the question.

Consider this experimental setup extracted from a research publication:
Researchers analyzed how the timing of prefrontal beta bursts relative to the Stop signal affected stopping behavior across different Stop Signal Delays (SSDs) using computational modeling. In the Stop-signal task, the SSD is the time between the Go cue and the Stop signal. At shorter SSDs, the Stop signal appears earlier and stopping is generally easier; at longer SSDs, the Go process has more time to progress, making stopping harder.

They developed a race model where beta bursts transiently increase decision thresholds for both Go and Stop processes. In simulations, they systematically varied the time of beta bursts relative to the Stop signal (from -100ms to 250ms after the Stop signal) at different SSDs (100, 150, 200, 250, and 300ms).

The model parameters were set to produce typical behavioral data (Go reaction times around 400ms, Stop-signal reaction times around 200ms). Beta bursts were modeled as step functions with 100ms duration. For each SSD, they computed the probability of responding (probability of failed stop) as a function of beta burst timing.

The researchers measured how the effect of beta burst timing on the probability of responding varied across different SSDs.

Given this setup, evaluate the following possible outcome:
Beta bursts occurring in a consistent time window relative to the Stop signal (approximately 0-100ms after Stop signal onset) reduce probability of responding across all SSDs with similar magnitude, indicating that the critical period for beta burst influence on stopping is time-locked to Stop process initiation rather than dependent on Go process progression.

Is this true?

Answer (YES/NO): NO